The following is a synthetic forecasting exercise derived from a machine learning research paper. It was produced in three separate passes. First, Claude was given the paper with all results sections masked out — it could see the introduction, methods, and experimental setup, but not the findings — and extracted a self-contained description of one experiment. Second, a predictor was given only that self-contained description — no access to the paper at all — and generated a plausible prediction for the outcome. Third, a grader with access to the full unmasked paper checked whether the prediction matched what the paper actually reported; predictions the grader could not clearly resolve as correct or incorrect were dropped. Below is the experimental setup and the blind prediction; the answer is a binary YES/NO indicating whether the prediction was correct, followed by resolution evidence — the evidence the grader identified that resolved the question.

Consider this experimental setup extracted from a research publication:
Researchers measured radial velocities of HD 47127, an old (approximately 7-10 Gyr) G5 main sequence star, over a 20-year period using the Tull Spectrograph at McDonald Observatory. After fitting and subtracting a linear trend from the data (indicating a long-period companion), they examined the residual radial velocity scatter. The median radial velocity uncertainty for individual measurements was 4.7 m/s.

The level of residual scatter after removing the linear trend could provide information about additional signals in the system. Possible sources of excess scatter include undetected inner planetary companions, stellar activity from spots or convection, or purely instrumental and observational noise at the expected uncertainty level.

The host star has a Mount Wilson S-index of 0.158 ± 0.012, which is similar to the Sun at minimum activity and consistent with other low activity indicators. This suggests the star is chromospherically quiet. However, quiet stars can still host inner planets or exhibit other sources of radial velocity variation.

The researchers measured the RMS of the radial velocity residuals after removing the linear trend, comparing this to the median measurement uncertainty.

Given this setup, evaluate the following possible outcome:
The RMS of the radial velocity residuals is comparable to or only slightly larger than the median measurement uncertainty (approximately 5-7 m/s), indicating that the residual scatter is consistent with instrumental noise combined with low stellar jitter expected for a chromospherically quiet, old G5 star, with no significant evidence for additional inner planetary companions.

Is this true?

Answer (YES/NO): NO